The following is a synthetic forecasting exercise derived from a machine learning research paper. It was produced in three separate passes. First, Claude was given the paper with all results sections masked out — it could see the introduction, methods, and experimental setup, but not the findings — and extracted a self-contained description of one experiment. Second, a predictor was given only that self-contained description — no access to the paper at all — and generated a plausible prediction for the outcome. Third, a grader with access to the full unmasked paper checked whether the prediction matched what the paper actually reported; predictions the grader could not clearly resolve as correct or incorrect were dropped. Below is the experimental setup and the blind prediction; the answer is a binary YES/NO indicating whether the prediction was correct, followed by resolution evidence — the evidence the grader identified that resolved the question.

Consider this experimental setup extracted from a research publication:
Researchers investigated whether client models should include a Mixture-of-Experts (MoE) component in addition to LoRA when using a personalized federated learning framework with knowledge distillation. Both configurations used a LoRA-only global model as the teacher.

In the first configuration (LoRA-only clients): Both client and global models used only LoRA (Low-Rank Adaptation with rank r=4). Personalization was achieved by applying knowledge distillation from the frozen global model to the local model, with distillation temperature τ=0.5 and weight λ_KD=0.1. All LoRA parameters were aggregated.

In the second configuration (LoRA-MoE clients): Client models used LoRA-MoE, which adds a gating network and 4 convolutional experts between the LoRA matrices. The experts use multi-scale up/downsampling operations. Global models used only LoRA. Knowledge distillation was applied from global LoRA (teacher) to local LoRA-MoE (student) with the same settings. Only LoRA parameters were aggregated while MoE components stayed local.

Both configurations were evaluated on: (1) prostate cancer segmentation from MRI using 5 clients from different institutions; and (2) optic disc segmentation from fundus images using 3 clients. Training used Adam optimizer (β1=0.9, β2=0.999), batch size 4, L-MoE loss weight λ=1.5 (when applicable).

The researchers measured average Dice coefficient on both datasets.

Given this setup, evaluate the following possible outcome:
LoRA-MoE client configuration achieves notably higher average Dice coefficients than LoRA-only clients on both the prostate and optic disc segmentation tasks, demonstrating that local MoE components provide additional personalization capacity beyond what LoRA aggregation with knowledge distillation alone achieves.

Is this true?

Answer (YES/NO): YES